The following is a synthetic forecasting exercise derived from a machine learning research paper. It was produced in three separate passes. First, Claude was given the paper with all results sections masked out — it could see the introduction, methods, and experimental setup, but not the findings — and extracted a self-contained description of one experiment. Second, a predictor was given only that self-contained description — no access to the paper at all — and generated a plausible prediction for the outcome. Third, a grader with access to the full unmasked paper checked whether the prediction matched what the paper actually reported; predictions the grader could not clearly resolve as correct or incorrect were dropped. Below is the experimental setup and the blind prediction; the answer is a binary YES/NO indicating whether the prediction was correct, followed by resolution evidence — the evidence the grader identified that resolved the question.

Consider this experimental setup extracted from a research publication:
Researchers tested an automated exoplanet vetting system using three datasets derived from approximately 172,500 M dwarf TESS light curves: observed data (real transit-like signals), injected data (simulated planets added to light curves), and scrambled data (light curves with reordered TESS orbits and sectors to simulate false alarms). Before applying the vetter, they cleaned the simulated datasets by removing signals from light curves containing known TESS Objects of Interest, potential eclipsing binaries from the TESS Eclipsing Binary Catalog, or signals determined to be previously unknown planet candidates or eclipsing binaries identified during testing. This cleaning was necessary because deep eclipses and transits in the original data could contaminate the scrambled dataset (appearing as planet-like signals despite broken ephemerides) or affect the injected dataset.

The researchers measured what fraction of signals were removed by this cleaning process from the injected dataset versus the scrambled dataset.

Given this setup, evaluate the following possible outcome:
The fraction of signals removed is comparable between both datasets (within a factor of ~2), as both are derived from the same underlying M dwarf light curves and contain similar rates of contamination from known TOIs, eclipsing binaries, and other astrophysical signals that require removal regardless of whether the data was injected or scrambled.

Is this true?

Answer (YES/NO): NO